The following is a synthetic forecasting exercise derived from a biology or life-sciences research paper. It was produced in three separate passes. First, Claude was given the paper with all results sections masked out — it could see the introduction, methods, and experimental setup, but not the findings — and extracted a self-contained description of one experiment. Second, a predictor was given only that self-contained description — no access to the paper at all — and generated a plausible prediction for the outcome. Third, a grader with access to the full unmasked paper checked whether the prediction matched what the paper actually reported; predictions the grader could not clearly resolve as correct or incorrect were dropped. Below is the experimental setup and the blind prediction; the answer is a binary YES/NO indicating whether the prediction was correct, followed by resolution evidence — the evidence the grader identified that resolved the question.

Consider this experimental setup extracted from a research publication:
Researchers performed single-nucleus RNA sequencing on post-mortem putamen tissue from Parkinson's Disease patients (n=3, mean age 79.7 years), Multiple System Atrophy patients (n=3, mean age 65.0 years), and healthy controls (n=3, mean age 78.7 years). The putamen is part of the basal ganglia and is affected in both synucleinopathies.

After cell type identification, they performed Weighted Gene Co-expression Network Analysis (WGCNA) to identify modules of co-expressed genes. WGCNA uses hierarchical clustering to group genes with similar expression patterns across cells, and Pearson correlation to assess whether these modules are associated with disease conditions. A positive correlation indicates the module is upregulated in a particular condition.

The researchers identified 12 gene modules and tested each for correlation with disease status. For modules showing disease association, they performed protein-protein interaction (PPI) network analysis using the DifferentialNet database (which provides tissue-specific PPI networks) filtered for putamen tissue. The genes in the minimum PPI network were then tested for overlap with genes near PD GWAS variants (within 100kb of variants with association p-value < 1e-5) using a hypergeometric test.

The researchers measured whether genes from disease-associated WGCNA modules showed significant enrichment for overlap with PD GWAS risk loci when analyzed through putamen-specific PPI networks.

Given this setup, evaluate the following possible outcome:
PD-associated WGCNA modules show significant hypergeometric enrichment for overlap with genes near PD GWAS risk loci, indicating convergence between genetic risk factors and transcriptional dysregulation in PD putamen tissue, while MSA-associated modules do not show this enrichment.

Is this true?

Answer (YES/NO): NO